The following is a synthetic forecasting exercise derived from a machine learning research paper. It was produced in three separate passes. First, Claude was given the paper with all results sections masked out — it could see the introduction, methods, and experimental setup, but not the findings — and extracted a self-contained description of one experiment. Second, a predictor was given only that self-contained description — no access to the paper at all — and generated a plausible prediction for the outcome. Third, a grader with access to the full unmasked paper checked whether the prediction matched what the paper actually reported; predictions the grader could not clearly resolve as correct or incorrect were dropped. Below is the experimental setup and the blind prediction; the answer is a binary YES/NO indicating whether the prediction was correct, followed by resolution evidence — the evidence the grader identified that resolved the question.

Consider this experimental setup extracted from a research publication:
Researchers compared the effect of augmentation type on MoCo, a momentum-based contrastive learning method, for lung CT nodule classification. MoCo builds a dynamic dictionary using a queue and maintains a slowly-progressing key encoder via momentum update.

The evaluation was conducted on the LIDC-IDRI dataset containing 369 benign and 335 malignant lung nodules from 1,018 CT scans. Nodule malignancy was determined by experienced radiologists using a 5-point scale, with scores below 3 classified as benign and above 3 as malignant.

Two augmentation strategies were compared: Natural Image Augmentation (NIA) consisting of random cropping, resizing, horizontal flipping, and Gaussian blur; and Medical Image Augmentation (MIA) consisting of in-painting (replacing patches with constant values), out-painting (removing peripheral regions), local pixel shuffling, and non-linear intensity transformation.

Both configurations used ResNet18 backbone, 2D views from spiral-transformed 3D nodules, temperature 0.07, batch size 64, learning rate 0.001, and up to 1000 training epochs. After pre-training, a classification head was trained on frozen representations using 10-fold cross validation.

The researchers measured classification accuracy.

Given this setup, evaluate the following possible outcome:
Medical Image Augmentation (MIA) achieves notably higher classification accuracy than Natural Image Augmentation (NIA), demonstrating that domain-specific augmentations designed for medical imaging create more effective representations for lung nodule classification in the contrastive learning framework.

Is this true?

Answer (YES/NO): YES